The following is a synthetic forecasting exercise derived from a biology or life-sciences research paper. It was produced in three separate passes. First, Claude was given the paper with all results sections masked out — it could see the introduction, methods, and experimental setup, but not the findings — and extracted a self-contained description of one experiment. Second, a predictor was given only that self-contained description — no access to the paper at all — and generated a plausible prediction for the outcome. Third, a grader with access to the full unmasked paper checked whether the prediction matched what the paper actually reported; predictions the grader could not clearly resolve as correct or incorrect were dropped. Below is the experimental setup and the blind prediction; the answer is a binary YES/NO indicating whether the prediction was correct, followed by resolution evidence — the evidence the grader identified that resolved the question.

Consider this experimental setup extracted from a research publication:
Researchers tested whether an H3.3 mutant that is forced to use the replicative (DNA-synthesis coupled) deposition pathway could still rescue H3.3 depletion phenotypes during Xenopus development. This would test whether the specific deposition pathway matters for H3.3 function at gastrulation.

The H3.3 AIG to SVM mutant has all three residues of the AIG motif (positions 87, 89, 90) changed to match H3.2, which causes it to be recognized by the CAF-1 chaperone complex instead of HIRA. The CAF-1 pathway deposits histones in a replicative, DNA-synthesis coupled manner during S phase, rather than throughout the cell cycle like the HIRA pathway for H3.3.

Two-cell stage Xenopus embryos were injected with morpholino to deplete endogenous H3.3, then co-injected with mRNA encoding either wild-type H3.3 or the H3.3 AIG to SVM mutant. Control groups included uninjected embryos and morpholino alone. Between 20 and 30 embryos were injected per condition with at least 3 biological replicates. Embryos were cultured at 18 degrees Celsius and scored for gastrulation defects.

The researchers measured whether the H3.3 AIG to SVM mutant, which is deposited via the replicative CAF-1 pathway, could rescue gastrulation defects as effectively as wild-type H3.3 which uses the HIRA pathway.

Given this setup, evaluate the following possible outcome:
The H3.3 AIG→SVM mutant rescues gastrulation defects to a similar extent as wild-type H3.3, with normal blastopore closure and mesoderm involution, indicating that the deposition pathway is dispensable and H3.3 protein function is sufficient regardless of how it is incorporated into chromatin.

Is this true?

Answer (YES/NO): YES